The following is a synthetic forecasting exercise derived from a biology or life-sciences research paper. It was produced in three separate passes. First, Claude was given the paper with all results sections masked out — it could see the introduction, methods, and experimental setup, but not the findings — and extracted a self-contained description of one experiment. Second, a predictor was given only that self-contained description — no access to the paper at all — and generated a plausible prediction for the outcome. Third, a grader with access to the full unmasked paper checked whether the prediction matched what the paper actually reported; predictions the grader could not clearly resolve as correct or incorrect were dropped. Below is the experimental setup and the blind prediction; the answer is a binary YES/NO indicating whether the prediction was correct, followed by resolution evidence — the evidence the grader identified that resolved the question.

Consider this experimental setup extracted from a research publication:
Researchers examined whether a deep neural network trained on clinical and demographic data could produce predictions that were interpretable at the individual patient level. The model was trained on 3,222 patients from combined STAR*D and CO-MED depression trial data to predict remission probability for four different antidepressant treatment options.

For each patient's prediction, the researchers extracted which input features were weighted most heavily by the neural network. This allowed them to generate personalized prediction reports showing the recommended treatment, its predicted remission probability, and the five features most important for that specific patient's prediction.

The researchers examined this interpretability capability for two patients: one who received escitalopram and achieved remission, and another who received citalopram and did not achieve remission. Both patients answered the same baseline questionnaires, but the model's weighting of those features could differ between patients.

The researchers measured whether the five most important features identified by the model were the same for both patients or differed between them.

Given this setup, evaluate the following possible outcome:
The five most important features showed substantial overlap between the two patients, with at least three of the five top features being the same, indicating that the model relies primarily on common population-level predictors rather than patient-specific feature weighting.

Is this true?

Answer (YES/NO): NO